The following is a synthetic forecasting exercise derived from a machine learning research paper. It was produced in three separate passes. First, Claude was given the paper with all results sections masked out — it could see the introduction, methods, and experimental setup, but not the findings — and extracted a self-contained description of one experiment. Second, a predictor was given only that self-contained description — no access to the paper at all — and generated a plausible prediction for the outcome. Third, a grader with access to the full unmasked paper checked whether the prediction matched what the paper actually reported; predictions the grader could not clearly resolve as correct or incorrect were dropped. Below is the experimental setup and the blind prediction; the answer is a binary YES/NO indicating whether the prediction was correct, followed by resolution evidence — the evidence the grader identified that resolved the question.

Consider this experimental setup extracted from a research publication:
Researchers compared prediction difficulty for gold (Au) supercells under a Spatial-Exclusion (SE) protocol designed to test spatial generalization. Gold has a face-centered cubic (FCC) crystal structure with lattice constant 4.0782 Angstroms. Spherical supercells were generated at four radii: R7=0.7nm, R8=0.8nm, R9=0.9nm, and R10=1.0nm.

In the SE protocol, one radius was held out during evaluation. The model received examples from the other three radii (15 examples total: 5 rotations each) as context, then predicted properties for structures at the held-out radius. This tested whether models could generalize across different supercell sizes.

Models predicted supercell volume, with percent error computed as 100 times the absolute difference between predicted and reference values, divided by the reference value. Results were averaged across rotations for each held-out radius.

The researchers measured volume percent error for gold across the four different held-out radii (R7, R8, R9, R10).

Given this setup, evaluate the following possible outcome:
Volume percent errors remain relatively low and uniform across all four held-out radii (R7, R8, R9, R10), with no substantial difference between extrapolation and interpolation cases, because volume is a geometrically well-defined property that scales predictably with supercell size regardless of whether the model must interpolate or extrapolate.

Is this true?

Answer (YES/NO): NO